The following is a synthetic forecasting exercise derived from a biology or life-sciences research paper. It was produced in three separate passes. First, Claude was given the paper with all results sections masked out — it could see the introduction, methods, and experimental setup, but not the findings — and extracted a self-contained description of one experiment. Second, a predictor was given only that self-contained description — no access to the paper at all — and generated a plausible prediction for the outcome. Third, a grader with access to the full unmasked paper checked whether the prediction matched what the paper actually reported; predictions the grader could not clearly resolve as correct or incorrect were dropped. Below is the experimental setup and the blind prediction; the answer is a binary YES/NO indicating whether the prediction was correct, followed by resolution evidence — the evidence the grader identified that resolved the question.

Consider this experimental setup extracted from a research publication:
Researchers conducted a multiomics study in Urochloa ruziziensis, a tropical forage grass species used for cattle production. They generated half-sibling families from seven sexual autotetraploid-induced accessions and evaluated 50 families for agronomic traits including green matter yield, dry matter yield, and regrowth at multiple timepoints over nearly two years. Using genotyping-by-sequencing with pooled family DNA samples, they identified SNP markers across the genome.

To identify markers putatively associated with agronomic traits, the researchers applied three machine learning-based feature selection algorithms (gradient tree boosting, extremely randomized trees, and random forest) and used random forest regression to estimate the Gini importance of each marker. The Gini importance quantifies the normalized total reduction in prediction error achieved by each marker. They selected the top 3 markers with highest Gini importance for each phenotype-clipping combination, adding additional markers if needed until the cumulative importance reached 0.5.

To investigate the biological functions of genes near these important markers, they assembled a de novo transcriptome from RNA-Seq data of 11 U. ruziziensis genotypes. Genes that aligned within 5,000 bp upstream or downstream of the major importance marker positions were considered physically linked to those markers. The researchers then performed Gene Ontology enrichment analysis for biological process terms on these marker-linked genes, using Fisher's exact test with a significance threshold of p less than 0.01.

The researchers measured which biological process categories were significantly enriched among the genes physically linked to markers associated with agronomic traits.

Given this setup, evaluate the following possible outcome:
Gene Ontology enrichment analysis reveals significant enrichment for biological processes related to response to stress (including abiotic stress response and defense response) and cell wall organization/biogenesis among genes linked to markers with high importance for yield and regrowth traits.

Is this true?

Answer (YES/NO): NO